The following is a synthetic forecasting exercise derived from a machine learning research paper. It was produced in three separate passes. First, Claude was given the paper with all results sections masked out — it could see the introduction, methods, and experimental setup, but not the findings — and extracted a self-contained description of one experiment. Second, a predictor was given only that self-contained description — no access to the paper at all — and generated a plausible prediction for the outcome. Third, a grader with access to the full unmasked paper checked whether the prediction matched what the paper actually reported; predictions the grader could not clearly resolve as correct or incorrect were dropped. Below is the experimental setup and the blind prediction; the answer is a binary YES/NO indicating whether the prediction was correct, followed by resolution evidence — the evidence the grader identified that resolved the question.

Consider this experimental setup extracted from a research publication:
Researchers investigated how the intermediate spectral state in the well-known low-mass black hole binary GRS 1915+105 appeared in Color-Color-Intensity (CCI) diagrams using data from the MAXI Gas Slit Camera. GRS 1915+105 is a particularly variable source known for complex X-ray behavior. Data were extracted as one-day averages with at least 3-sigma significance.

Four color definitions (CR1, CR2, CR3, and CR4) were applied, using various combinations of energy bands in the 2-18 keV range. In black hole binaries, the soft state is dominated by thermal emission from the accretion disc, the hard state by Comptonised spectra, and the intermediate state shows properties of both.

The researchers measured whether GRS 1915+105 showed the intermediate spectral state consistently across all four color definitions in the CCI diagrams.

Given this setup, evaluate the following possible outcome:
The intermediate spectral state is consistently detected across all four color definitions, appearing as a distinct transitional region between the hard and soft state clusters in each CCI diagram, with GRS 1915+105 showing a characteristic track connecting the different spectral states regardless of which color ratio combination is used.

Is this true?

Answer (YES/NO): NO